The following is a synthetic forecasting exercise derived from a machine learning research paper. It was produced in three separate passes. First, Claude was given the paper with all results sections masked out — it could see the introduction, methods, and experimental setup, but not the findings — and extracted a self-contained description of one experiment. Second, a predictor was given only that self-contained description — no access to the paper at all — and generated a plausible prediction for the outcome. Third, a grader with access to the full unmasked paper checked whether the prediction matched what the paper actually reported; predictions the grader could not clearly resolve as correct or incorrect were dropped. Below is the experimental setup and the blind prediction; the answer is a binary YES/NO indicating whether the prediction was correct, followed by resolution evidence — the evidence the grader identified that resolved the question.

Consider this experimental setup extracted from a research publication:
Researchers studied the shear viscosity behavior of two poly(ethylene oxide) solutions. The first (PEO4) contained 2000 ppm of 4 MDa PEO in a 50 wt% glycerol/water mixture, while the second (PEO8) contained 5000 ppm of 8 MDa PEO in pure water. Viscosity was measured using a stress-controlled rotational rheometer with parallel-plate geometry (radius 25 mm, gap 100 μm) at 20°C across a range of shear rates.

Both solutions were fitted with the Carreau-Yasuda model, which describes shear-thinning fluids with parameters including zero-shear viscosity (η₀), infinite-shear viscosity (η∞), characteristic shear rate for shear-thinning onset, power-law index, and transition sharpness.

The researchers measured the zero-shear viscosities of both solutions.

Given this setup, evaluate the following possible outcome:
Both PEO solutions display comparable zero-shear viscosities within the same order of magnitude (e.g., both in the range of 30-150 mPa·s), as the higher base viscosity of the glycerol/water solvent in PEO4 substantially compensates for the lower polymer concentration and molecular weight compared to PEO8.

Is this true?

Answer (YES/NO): NO